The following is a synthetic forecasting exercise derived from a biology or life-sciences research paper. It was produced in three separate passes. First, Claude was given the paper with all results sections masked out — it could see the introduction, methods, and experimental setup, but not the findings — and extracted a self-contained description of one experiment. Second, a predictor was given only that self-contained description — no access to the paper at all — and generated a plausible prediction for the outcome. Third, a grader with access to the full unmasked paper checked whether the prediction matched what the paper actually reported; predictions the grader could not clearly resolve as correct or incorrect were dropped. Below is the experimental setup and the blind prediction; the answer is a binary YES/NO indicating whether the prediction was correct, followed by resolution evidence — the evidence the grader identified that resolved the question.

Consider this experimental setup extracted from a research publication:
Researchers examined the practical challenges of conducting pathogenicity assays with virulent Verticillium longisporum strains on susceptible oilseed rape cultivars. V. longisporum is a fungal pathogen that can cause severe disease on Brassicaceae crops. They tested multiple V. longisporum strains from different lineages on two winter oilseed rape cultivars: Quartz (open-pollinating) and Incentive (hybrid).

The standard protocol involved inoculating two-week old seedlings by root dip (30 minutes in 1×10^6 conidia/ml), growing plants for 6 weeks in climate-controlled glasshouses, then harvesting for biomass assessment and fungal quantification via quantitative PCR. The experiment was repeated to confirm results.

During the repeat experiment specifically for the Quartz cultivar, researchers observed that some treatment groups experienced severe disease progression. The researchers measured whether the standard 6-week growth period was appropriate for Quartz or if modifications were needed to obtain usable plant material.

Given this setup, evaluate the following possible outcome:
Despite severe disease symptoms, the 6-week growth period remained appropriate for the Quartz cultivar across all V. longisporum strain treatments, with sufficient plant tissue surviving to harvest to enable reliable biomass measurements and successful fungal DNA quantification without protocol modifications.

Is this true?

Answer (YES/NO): NO